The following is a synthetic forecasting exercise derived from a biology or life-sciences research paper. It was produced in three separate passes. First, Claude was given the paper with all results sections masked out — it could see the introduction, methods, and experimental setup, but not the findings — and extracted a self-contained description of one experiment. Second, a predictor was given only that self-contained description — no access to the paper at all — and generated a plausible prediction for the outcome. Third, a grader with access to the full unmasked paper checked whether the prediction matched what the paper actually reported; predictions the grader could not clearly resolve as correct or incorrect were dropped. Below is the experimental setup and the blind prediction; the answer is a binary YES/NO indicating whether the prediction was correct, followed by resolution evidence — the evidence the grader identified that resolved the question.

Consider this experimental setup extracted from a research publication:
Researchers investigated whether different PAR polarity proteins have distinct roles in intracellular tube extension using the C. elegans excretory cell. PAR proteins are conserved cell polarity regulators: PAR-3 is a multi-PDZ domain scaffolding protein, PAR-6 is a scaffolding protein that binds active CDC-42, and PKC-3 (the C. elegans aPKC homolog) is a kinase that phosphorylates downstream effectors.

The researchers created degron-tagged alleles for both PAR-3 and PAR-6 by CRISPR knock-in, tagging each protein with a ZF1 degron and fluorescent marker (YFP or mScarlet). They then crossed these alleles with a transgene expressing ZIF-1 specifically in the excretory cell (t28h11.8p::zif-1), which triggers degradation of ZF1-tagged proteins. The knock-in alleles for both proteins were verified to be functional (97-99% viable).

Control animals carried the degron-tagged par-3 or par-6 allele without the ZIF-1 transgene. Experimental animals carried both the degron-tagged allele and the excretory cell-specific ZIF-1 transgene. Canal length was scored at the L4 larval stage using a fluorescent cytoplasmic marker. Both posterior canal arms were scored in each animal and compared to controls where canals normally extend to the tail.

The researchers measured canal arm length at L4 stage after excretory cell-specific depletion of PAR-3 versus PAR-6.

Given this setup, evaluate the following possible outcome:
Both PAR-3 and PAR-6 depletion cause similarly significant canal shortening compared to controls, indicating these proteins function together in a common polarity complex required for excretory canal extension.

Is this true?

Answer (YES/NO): NO